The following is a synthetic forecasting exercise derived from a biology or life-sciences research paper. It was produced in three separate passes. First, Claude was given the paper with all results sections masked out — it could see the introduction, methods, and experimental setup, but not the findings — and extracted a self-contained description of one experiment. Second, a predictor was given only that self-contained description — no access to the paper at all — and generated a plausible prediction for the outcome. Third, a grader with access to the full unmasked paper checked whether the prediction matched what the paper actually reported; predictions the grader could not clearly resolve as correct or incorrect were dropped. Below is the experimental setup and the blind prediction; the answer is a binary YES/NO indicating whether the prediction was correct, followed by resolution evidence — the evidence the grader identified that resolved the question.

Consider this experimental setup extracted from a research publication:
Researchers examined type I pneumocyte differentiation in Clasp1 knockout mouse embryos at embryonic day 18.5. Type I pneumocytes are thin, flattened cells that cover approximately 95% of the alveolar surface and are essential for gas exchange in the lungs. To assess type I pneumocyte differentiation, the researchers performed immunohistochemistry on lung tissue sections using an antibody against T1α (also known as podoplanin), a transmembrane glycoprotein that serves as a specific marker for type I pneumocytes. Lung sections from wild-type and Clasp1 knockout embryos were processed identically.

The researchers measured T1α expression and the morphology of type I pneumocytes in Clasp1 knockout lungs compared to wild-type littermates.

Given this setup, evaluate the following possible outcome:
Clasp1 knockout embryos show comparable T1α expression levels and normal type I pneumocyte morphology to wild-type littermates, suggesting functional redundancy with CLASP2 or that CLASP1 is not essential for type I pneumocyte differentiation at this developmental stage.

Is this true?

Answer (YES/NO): NO